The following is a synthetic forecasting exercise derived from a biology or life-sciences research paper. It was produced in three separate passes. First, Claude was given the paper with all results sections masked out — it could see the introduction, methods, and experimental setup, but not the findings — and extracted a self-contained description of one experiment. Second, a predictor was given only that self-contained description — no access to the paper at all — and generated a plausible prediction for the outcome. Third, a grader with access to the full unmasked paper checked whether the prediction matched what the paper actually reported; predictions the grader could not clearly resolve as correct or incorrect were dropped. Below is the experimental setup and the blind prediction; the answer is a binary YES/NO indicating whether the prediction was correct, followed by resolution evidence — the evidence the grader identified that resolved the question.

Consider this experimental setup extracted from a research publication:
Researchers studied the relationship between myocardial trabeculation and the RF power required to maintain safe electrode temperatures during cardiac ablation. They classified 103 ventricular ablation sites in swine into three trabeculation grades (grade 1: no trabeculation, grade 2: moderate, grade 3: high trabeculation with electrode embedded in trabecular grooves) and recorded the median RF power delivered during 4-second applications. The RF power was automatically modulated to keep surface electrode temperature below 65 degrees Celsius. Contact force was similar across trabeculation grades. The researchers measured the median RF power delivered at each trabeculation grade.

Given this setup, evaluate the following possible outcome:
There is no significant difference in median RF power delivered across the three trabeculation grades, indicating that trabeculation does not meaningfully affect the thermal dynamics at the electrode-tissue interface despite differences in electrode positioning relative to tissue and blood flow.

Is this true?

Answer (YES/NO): NO